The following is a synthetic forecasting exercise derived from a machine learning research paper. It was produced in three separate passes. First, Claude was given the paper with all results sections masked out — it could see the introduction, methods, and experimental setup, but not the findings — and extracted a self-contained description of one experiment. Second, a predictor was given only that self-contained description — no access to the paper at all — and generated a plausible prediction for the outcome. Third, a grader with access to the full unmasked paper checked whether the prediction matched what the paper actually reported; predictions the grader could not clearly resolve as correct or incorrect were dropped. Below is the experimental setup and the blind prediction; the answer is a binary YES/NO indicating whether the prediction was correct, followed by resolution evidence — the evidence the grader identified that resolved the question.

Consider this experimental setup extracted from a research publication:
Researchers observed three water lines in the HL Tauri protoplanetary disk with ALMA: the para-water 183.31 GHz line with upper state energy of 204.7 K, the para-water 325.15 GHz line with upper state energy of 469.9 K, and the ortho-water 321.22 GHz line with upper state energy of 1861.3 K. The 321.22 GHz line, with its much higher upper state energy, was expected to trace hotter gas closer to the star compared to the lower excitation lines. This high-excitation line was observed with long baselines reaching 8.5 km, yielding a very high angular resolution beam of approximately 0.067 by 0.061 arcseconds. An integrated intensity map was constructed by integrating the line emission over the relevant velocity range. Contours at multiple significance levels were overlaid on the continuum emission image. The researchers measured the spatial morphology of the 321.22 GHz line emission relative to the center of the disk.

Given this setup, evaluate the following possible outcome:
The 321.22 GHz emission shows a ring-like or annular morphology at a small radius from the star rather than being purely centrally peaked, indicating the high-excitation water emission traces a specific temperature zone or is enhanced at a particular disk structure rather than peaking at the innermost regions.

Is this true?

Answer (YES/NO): NO